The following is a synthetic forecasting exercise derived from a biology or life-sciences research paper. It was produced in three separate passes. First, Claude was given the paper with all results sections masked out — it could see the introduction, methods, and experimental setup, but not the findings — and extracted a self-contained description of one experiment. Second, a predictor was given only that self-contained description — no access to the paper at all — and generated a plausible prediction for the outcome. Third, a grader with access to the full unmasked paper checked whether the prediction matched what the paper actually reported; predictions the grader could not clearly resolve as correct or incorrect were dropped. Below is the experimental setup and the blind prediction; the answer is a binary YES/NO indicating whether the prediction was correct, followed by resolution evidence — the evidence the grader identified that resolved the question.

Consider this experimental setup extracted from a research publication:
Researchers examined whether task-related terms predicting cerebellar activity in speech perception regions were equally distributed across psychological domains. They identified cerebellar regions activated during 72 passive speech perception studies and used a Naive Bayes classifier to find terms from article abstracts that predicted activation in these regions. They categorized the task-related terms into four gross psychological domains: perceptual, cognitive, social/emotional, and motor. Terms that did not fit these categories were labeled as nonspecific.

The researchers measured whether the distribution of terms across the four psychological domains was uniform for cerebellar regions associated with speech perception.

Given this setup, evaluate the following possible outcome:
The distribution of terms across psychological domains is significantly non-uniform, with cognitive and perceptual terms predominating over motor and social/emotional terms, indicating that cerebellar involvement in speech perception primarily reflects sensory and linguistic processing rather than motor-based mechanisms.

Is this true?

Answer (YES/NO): NO